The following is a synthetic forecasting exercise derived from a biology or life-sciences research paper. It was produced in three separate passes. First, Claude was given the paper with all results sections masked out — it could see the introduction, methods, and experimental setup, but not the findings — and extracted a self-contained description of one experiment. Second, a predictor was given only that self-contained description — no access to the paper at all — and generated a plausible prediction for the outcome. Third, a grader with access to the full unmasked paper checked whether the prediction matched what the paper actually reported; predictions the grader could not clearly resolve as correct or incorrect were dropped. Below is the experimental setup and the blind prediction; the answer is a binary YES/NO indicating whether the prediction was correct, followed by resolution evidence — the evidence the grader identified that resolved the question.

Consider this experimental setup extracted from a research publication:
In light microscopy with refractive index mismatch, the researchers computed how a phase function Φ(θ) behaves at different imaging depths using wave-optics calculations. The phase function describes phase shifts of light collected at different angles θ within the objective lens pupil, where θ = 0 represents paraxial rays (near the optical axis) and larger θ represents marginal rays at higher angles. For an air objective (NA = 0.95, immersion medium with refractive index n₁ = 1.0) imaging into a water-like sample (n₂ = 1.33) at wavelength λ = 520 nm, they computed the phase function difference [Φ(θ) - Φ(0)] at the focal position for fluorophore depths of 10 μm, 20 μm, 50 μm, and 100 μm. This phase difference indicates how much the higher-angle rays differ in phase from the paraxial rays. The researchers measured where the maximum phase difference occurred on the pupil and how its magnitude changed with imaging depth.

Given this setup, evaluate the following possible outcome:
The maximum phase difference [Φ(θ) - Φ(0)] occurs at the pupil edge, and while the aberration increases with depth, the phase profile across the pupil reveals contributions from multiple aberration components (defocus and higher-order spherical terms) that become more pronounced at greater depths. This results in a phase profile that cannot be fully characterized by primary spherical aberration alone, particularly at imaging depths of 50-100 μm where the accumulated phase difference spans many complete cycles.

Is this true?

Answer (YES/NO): NO